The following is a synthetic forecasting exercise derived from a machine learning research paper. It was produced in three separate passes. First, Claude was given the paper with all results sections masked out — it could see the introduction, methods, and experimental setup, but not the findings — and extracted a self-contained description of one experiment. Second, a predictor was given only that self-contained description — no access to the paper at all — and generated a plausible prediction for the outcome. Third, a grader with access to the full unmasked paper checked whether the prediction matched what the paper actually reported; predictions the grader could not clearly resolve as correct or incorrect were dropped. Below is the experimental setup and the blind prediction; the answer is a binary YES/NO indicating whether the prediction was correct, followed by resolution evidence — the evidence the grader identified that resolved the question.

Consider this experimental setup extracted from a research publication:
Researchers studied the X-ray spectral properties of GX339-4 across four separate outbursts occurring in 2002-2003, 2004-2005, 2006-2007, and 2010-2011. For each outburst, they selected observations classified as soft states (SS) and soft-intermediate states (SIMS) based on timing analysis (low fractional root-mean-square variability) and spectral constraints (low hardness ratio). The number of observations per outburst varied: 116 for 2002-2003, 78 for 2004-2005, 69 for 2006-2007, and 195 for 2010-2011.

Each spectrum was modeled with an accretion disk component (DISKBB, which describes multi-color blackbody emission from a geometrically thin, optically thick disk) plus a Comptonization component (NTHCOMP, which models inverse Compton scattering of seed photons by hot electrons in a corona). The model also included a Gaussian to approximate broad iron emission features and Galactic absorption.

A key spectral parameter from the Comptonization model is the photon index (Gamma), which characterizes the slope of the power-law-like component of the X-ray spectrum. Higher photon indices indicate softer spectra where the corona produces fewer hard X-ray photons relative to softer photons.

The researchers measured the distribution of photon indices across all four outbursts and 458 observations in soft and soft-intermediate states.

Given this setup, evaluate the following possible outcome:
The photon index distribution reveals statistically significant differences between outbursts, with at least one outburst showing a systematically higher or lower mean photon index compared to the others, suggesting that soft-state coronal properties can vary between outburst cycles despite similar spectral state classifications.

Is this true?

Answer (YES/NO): NO